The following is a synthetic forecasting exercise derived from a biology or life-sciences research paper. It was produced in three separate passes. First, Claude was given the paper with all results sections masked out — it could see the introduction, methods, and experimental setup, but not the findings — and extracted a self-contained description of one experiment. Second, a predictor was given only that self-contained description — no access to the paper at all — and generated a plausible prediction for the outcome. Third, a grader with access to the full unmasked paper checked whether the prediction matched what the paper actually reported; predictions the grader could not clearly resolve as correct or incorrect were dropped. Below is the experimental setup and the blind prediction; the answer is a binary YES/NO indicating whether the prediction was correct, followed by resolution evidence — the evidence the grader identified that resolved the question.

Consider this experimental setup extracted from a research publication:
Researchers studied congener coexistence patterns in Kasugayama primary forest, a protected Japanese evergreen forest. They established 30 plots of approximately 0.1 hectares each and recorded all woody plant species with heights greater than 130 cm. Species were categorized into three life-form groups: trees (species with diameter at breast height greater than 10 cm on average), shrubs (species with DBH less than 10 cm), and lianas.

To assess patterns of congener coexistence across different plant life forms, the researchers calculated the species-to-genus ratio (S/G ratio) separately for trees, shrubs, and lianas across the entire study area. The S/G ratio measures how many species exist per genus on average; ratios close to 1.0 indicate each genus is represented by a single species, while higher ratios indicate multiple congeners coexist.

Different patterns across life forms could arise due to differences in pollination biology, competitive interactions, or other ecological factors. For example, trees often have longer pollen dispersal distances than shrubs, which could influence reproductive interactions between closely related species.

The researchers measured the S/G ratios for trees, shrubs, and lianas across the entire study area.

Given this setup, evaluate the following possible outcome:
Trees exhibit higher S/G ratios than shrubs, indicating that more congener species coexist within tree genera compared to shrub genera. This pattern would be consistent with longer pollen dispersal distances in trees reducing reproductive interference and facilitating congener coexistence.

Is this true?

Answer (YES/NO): YES